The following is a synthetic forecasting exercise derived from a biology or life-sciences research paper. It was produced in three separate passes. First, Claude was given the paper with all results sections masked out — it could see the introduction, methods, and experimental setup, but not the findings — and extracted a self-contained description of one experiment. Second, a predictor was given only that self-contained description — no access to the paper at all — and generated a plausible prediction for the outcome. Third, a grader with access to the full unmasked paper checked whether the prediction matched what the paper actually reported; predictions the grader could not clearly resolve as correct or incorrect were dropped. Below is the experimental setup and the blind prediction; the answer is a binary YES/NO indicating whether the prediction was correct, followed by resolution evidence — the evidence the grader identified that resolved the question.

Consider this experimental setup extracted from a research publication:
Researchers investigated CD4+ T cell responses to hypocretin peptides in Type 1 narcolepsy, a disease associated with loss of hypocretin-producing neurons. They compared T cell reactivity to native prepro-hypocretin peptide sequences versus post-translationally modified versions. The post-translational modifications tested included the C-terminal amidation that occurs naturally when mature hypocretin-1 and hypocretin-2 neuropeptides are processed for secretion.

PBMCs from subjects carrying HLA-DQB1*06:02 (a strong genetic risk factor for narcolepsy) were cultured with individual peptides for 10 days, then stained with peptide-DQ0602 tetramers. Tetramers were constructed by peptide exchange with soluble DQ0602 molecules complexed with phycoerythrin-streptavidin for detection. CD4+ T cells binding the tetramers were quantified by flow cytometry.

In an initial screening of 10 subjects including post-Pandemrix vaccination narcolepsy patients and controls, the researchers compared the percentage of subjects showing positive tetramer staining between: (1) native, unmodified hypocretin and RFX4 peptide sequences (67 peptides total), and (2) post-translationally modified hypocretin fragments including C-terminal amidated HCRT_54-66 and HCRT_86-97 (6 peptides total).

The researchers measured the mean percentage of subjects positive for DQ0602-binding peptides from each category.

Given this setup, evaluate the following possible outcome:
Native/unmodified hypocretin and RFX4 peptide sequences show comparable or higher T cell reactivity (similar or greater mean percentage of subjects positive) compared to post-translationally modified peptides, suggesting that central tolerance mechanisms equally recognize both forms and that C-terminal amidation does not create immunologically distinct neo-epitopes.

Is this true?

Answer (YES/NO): NO